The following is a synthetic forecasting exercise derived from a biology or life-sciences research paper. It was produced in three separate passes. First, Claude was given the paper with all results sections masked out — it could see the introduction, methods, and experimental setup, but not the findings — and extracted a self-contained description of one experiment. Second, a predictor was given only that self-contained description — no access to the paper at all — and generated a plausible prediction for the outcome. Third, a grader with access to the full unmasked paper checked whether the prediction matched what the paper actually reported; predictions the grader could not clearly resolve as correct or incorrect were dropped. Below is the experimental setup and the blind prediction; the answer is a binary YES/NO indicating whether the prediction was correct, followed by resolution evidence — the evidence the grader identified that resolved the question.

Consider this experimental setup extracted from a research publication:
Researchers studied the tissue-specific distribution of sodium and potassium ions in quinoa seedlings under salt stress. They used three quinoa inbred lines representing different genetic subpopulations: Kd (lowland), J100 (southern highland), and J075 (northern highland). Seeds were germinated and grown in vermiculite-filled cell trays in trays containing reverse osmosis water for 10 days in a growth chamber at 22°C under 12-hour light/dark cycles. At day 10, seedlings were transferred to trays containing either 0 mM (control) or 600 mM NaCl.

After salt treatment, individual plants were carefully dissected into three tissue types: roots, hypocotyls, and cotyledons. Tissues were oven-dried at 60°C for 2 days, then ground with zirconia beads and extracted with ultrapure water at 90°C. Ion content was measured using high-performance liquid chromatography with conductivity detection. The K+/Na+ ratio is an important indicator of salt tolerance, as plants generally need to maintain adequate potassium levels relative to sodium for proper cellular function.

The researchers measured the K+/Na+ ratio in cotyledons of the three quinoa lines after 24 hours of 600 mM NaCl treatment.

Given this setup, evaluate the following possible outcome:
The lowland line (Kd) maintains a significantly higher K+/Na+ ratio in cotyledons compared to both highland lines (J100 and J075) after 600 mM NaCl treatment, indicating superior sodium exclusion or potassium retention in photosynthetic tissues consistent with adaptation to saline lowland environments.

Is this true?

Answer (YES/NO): NO